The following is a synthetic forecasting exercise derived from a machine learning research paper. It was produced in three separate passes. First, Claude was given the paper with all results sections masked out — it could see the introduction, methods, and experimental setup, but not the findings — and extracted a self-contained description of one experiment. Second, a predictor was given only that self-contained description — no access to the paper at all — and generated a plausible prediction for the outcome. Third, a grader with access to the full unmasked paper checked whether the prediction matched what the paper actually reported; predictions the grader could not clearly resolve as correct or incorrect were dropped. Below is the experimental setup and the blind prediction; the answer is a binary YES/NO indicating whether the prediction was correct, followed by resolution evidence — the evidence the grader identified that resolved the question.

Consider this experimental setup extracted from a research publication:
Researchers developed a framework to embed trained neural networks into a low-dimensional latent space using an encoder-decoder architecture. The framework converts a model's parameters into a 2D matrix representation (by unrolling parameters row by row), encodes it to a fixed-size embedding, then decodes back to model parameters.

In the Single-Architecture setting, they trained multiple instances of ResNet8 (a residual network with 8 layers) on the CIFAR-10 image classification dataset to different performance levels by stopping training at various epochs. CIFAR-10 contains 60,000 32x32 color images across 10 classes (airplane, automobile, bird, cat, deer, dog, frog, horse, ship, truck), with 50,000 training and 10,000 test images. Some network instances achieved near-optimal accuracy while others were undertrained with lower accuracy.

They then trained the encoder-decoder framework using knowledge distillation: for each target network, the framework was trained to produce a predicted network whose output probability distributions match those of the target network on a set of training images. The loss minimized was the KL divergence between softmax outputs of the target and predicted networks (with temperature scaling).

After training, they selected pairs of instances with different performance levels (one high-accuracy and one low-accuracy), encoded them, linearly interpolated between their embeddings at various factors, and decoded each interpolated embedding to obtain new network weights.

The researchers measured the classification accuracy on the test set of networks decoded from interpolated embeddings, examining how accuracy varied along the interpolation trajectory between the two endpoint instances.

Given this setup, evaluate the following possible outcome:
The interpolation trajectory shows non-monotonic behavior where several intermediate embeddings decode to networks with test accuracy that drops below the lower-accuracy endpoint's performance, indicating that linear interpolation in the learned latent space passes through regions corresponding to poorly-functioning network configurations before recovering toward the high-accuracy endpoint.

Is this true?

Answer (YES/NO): NO